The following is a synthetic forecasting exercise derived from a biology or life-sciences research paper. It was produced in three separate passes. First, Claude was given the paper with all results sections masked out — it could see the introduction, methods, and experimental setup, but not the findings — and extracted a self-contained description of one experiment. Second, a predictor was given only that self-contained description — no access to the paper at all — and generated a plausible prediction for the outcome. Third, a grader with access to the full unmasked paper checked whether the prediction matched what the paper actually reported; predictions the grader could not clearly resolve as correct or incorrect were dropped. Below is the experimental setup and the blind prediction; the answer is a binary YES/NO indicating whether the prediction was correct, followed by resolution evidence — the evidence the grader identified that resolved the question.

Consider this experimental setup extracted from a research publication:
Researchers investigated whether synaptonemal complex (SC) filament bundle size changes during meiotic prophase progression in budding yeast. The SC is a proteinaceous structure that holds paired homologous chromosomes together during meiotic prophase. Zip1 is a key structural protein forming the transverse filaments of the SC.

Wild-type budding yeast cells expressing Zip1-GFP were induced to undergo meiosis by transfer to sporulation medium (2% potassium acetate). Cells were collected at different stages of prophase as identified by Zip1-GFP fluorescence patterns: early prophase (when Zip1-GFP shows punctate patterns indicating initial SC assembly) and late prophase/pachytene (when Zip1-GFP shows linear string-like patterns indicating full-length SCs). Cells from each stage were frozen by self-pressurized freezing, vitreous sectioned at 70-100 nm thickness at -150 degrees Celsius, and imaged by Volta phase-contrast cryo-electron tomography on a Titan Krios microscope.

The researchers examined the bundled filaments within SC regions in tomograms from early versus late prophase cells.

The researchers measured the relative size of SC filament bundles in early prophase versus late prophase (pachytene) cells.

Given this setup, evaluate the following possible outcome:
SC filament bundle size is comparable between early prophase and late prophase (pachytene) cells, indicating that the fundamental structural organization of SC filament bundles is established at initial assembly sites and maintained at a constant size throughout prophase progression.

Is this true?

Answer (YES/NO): NO